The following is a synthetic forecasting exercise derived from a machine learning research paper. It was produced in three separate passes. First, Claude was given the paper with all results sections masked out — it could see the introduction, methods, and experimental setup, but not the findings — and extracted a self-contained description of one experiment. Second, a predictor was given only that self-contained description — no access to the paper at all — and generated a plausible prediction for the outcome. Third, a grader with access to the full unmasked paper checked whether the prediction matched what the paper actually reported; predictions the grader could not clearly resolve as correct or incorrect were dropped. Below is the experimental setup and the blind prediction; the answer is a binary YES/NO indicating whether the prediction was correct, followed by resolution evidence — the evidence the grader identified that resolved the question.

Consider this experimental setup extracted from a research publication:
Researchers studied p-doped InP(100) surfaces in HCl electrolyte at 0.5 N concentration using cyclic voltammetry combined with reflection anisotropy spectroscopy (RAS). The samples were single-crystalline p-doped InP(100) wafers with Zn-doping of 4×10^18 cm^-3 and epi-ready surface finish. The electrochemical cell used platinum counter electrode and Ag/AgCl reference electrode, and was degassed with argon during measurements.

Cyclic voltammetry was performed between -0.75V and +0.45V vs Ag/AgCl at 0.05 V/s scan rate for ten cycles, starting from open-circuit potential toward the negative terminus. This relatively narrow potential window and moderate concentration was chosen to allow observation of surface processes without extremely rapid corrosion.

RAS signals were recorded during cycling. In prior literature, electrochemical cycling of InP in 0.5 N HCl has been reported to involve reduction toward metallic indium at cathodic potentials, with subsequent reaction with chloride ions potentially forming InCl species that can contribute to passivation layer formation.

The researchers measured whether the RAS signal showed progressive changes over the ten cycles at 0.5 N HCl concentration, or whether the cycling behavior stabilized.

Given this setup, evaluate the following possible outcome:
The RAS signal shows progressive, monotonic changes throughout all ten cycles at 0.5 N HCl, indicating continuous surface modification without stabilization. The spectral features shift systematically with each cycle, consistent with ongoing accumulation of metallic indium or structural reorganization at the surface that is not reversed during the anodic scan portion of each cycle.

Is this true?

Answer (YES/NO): YES